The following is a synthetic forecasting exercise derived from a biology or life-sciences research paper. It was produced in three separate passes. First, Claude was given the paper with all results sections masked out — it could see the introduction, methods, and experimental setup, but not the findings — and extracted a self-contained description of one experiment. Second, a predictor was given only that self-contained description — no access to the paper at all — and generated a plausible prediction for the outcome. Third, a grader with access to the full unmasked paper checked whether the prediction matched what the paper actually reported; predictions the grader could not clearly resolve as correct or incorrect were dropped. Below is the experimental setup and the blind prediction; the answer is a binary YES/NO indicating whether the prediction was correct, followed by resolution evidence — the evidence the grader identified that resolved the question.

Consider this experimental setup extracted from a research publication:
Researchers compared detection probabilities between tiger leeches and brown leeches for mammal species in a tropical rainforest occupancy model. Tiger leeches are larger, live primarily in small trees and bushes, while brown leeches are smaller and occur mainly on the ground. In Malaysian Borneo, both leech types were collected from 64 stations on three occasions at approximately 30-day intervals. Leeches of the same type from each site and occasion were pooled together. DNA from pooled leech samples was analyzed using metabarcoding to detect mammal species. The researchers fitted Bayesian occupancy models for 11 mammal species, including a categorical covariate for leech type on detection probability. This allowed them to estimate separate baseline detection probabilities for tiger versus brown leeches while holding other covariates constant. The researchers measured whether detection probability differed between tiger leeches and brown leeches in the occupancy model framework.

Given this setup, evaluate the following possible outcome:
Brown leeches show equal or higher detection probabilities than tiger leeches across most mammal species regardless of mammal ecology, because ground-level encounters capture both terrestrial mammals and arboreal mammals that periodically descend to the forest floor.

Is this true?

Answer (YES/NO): NO